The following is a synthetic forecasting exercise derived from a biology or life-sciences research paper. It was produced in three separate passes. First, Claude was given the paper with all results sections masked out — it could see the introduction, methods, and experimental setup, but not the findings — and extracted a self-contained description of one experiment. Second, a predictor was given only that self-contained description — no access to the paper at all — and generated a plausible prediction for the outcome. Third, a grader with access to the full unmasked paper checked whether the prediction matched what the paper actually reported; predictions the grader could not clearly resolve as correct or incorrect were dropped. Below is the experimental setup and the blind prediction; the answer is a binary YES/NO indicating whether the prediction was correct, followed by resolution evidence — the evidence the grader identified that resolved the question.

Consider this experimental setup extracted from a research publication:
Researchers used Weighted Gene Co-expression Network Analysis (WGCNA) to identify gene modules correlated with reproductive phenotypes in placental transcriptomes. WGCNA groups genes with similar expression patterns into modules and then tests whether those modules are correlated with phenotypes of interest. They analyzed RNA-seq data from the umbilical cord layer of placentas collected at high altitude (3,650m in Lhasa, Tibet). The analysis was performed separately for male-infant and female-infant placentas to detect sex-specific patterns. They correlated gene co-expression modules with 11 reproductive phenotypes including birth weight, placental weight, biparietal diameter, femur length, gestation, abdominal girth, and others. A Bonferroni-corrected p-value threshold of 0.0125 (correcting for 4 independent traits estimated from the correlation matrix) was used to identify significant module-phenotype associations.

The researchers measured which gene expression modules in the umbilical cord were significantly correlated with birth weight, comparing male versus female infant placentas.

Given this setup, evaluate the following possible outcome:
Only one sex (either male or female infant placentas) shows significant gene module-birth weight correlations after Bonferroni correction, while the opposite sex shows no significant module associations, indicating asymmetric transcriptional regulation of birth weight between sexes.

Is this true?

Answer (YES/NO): YES